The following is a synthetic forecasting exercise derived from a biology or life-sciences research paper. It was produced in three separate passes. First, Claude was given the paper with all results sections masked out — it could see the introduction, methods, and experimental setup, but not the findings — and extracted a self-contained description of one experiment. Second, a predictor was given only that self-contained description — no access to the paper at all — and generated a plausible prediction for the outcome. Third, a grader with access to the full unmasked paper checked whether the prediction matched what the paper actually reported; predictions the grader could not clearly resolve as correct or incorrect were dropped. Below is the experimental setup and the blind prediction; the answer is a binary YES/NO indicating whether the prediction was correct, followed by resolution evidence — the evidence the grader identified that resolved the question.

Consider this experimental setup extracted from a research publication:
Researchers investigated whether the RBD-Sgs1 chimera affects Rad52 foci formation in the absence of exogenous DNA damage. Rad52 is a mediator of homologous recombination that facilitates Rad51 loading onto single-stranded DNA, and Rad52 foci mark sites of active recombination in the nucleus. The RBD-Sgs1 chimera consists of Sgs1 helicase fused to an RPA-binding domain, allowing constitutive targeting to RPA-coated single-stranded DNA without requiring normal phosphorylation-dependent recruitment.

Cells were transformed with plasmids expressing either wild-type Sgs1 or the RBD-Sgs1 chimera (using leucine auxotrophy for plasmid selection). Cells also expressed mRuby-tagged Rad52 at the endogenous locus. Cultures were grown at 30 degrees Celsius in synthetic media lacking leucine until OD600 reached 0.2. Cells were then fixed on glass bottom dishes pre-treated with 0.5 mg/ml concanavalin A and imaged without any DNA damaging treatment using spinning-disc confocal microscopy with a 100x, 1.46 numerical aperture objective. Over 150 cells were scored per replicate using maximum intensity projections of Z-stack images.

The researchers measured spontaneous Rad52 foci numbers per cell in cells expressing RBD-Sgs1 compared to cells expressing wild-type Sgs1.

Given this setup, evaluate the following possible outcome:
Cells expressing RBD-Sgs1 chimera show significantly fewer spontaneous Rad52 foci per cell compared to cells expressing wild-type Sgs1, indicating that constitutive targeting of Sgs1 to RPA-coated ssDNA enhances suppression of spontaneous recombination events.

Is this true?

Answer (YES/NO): NO